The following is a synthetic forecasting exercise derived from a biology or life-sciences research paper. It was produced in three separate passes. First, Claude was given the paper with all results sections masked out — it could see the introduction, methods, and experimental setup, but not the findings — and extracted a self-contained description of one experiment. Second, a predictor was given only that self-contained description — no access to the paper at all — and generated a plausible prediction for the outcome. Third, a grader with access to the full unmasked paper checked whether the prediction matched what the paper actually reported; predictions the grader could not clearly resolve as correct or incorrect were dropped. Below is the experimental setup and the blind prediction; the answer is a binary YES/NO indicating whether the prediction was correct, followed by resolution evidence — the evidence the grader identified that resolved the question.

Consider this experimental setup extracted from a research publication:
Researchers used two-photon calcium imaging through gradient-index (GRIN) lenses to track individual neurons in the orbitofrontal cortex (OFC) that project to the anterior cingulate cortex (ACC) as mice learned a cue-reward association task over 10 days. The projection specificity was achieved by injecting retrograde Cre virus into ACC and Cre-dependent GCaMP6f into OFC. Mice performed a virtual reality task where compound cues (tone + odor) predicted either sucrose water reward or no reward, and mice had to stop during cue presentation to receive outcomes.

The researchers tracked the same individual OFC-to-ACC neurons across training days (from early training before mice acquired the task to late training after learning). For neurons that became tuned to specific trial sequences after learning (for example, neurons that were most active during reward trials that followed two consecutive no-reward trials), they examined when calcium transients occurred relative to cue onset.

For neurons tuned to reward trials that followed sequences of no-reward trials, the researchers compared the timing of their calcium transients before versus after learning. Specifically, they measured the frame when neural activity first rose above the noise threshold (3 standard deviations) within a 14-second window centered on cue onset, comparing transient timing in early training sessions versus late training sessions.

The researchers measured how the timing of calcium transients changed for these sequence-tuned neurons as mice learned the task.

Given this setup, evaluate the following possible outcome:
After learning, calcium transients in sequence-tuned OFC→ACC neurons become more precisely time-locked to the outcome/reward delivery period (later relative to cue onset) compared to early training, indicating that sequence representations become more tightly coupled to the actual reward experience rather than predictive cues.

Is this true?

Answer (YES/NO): NO